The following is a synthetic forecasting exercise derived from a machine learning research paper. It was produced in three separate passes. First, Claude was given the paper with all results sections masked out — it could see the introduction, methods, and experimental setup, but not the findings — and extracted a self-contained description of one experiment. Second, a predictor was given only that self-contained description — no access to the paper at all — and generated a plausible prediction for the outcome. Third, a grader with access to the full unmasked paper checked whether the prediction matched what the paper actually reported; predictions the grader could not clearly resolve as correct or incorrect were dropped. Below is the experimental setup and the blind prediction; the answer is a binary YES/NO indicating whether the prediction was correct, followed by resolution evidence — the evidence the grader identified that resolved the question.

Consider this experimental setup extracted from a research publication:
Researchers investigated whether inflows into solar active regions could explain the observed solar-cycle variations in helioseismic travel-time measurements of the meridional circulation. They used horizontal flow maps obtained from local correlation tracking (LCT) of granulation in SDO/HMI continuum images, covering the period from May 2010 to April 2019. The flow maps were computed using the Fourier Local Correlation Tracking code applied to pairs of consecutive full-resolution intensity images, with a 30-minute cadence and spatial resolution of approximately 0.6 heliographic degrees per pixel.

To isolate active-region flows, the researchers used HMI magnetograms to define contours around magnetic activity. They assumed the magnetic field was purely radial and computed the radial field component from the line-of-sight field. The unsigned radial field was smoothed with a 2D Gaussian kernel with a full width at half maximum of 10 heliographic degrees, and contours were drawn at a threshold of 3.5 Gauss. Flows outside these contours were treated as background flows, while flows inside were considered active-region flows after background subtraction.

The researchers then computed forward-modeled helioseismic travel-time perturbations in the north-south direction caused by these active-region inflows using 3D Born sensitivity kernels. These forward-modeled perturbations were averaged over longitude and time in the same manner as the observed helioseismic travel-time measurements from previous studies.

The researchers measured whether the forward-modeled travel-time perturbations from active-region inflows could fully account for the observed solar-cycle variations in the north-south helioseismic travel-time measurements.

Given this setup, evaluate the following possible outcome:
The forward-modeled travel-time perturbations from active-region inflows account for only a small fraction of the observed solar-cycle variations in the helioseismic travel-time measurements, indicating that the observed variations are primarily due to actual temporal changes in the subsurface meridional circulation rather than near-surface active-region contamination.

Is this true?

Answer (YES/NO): NO